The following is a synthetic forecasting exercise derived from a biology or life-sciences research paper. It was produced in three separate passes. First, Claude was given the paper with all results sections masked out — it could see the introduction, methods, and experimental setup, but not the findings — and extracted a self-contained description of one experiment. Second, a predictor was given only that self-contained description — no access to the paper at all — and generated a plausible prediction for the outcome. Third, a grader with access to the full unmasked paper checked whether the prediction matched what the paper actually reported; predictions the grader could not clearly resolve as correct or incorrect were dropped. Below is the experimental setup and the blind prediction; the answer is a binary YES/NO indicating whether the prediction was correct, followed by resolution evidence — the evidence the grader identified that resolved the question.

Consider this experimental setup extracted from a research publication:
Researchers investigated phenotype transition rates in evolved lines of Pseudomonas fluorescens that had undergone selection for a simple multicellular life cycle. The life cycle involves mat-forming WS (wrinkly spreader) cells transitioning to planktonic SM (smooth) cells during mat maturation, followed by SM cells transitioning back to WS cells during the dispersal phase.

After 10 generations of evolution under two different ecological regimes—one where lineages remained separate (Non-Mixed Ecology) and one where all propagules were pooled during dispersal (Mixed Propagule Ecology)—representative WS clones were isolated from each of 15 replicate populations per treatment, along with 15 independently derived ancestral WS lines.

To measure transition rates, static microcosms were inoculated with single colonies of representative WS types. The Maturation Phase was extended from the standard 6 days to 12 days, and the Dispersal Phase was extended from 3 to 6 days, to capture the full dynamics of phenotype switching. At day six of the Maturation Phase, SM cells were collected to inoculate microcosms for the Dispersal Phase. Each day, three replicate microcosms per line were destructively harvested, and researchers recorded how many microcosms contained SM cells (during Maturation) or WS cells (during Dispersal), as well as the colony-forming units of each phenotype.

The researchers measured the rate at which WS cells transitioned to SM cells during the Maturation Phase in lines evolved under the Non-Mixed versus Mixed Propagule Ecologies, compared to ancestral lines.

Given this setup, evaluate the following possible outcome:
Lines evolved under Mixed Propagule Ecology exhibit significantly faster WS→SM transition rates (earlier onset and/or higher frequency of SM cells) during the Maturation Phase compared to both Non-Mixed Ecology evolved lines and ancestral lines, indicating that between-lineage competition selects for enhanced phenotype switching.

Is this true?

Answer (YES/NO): NO